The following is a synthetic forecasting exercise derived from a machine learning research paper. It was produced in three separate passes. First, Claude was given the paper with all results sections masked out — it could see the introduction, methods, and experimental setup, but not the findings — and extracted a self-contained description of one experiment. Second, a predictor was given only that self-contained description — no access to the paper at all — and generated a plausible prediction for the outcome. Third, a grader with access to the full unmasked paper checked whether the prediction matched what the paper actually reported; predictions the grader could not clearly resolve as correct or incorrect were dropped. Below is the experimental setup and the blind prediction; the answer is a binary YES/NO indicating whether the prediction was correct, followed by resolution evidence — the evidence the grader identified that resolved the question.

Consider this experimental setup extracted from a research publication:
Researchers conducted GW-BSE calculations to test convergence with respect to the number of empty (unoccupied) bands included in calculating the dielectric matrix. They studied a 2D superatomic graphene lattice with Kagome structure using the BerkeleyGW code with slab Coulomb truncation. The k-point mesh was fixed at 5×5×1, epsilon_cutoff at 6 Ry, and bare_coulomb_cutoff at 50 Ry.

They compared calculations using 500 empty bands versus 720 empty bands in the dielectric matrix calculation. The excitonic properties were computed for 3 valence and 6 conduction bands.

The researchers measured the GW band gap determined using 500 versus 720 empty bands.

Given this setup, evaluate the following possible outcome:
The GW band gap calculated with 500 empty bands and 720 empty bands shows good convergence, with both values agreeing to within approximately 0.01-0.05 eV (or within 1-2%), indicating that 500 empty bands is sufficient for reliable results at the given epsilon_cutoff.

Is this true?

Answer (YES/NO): YES